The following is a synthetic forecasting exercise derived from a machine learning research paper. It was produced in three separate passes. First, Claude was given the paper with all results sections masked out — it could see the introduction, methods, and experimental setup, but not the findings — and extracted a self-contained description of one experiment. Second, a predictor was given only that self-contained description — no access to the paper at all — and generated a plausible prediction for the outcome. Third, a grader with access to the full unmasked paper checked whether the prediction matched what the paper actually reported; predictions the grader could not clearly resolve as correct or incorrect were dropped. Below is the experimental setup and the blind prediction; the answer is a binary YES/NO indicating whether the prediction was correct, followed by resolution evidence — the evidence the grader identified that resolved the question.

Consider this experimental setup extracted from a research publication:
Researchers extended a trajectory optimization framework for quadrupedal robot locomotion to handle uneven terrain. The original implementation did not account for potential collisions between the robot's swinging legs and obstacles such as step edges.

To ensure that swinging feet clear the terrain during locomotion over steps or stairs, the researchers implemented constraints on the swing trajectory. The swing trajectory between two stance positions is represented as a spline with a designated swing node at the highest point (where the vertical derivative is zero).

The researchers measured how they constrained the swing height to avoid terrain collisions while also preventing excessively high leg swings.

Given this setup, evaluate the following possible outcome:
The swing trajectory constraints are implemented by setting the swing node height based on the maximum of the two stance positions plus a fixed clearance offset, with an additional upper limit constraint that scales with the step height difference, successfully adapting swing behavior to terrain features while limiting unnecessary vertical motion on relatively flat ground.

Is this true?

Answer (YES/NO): NO